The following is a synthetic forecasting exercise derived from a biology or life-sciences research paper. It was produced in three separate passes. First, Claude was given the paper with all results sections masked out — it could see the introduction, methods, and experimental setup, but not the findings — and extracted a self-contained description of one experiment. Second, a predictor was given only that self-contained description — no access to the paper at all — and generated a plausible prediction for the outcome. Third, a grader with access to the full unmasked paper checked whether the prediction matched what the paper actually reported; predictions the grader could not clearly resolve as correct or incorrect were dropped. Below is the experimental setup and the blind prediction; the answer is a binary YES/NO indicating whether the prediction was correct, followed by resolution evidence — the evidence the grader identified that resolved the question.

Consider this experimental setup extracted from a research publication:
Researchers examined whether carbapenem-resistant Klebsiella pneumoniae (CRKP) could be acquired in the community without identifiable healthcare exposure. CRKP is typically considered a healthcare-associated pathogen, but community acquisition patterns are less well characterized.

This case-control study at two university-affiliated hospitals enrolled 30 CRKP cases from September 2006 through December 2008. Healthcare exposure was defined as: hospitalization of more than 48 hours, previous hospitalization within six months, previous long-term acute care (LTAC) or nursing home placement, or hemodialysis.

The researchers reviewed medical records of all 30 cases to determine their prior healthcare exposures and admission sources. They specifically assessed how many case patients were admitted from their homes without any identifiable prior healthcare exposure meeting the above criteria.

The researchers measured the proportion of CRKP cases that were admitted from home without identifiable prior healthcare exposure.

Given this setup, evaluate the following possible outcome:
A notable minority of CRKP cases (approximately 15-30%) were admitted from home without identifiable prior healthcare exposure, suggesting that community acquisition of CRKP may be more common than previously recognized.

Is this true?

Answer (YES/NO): NO